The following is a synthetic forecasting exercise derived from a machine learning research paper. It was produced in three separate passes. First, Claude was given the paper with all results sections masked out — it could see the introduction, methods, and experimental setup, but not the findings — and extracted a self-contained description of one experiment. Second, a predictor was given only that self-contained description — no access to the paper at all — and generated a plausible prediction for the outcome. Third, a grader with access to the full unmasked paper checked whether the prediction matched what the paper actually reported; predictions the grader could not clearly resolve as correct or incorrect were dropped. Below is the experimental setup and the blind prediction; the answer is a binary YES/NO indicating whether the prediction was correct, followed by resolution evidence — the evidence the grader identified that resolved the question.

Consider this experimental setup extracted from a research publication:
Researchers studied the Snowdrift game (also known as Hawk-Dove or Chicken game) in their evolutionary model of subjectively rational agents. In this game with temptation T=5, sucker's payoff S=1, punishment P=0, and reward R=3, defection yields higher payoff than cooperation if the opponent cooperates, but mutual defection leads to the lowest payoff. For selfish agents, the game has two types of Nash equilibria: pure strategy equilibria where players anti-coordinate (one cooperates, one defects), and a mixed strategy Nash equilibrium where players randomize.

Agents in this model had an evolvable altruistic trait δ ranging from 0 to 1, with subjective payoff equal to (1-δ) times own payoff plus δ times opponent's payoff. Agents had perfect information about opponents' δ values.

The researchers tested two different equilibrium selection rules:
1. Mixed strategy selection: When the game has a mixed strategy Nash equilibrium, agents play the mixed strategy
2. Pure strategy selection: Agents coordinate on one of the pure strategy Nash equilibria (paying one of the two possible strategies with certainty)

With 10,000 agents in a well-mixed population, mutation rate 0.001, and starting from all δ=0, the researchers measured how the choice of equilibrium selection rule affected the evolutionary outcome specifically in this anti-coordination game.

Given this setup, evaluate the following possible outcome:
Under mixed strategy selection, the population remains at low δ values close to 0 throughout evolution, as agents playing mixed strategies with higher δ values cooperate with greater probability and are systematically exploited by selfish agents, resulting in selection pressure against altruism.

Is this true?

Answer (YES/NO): NO